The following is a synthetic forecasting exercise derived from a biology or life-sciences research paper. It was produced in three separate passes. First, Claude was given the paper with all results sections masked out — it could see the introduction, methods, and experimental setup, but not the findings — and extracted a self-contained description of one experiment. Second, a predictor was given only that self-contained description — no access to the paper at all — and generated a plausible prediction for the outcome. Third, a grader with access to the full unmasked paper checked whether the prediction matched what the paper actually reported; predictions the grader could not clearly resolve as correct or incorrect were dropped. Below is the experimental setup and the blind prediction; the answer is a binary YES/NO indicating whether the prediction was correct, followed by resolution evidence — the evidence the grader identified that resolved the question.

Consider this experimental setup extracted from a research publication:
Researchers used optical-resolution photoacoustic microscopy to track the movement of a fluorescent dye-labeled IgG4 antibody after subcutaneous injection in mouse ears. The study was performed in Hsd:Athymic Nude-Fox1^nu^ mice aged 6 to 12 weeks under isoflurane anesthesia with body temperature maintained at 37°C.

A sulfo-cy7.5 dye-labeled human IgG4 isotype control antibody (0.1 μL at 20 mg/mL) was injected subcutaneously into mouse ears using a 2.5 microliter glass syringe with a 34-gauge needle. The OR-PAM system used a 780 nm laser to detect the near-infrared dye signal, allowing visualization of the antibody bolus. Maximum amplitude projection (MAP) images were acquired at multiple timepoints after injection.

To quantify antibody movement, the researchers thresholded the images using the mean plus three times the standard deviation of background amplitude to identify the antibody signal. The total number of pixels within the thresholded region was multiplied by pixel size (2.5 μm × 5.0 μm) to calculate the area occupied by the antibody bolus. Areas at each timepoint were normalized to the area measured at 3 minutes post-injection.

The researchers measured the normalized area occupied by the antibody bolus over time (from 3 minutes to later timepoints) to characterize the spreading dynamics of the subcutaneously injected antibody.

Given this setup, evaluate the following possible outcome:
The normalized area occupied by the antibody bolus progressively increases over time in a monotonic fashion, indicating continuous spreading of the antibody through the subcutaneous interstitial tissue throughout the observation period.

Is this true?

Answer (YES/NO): YES